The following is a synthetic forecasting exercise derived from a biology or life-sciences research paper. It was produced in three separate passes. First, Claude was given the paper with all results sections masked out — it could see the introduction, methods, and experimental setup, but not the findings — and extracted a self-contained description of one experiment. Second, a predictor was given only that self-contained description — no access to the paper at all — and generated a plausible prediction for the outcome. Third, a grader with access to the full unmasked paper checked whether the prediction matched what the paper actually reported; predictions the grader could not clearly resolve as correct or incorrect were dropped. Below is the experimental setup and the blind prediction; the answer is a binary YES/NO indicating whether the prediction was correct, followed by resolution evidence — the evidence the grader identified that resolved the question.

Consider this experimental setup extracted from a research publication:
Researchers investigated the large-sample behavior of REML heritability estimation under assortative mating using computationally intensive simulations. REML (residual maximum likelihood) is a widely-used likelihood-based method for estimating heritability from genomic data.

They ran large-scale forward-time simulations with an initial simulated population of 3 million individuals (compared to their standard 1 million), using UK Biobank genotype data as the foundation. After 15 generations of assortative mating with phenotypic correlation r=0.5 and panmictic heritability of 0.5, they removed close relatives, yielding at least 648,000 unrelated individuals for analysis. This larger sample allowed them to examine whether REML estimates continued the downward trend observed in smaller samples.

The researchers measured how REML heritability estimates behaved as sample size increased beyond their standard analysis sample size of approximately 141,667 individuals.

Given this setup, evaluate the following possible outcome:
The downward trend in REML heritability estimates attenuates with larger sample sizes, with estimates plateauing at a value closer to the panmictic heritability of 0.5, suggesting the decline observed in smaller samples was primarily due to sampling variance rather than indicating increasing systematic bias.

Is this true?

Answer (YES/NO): NO